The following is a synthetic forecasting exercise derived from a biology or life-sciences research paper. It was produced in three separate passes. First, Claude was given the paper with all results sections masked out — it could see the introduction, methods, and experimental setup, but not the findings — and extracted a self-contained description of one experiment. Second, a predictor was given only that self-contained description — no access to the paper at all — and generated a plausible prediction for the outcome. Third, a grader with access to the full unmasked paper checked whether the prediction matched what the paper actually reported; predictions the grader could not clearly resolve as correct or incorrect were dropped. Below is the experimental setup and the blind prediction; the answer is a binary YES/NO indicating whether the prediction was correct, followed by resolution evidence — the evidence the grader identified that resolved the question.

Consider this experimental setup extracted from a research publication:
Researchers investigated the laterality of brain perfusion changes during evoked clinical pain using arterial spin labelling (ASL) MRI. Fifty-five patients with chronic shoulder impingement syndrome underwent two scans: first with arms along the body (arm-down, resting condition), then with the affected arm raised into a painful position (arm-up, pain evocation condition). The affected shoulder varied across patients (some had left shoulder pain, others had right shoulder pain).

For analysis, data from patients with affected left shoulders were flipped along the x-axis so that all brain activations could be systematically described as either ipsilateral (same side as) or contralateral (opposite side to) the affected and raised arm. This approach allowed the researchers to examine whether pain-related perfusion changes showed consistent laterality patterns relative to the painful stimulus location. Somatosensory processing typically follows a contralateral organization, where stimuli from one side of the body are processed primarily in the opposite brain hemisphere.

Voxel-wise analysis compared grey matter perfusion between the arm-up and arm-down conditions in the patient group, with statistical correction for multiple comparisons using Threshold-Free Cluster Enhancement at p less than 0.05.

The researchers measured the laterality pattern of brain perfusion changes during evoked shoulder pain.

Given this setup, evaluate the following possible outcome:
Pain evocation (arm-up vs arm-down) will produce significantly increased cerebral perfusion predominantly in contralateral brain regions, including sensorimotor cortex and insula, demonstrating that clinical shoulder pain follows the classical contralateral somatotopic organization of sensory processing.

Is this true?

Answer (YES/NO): NO